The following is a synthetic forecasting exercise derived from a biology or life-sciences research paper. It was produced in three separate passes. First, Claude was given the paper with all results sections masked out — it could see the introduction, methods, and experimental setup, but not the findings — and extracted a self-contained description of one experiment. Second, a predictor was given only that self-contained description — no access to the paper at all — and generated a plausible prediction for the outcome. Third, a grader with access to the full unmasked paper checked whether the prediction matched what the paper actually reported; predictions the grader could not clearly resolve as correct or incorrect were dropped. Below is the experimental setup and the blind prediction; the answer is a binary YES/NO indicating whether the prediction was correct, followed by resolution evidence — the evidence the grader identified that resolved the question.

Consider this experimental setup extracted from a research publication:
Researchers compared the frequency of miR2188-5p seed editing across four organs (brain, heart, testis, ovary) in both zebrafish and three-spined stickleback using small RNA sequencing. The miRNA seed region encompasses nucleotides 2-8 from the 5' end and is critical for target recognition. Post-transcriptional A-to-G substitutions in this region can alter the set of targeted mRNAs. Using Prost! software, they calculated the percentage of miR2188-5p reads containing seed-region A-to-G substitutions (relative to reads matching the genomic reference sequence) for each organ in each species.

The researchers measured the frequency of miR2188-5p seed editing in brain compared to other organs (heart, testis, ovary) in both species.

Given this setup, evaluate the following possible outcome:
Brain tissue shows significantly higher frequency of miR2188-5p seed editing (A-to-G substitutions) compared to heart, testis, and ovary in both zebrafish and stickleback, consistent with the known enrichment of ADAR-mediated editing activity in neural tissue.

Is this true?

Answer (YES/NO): YES